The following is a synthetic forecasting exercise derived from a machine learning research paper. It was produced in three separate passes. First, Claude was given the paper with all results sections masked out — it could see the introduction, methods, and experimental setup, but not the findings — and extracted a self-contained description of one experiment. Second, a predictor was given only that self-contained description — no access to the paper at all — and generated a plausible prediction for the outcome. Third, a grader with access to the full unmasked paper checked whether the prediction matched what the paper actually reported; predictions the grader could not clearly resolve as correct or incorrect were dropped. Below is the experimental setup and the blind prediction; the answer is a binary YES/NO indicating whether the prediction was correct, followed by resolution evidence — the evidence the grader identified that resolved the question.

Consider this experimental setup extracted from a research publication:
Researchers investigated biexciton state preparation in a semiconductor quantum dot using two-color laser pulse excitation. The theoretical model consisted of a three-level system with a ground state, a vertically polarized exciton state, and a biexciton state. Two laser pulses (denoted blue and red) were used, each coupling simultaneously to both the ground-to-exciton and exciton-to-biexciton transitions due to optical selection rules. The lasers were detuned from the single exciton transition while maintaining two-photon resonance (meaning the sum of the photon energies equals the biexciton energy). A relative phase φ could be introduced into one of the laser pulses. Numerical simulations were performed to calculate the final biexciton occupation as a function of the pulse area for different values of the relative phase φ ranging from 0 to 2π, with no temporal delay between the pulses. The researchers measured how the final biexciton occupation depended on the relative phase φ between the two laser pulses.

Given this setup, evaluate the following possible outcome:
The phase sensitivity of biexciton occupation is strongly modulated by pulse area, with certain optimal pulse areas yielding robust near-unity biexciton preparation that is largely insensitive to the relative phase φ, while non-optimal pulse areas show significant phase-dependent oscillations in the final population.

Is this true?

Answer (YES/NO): NO